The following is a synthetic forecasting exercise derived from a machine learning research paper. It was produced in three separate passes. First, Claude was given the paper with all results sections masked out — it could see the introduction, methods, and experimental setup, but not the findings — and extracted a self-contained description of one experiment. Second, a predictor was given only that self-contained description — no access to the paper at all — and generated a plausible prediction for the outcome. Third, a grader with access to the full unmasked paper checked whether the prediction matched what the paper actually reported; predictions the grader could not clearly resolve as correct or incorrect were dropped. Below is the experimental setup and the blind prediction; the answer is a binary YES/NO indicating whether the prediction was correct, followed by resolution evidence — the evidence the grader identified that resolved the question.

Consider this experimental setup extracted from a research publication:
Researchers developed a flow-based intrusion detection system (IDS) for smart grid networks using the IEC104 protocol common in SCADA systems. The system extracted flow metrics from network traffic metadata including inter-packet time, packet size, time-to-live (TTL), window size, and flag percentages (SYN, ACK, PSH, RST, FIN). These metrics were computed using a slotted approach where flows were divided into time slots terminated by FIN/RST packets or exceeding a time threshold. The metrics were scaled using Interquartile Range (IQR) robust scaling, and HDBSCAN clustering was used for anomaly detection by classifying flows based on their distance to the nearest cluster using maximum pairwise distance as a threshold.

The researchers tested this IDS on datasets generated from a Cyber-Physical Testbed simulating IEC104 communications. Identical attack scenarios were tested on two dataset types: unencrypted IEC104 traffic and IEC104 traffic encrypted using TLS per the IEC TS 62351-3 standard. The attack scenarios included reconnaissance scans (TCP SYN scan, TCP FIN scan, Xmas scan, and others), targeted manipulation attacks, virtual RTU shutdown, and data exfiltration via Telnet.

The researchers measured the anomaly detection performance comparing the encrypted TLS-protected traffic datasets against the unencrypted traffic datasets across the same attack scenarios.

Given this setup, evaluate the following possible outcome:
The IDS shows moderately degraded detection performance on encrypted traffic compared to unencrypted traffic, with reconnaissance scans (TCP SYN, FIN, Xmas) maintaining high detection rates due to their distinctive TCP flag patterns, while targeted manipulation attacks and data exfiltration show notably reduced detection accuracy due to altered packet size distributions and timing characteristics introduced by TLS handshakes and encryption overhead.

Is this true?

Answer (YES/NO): NO